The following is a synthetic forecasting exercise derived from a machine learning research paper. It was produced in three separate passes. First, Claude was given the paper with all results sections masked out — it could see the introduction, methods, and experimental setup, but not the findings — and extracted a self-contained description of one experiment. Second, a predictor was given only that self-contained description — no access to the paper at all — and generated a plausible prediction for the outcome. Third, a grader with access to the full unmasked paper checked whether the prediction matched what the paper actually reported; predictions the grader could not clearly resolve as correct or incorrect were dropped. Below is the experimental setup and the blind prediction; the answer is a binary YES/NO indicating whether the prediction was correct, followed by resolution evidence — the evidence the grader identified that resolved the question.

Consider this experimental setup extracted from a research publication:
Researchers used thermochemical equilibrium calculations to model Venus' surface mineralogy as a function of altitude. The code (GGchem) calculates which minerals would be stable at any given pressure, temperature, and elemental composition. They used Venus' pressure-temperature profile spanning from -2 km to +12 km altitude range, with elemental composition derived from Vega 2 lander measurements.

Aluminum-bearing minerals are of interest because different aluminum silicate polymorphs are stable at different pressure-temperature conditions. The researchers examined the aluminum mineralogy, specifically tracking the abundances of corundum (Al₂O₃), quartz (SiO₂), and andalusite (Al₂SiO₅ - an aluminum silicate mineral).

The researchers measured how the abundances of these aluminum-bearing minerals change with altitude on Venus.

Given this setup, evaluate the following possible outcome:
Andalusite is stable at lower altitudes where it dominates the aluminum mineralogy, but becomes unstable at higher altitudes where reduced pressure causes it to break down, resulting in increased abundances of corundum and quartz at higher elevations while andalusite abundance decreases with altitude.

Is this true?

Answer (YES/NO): NO